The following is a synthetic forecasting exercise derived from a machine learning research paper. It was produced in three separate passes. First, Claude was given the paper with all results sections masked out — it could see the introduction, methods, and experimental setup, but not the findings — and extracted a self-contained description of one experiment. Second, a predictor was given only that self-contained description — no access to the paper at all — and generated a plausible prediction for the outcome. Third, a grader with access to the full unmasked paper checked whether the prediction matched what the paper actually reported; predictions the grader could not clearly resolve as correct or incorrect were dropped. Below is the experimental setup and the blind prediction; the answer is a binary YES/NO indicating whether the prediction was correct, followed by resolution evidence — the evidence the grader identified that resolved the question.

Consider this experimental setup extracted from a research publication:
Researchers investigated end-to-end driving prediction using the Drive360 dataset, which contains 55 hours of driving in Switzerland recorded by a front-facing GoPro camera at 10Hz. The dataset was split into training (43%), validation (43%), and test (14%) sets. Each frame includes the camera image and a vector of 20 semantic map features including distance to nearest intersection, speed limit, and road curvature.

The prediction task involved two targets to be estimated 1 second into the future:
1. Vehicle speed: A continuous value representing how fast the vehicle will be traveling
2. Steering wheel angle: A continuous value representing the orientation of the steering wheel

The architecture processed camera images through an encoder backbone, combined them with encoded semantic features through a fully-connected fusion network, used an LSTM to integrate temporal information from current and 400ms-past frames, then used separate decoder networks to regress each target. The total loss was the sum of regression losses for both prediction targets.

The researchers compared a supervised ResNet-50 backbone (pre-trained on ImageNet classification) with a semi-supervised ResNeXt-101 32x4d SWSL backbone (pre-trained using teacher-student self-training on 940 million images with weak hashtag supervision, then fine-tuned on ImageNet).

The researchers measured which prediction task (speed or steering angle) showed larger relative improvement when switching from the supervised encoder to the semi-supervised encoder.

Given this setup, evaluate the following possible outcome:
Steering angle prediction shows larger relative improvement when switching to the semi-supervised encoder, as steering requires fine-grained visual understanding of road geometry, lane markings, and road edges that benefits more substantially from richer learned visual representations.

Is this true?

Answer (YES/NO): NO